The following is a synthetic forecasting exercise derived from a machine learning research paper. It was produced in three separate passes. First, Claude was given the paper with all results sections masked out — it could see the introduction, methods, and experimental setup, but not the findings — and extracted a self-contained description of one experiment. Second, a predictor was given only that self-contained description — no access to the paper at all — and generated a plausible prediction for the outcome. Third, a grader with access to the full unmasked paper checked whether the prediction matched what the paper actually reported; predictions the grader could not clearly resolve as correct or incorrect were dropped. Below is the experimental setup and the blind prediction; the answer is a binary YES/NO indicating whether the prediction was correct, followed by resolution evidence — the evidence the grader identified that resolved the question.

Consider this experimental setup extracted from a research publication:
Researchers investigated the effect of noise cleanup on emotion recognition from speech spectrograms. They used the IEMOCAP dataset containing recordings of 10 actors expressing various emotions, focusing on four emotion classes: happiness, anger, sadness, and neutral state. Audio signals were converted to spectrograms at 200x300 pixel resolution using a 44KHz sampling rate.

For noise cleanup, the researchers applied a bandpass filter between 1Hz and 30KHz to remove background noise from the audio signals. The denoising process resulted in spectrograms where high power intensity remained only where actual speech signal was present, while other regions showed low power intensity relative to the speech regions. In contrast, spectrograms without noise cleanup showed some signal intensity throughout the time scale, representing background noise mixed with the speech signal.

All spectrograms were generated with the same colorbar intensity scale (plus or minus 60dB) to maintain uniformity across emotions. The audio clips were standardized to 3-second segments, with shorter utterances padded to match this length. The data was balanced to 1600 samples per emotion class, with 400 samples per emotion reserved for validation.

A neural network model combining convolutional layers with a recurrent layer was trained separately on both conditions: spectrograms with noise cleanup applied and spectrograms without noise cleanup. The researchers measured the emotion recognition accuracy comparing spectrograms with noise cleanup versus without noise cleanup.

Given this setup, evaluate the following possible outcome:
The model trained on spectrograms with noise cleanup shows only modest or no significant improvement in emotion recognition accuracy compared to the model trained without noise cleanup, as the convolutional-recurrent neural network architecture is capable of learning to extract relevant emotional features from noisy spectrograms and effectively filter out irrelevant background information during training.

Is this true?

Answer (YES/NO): NO